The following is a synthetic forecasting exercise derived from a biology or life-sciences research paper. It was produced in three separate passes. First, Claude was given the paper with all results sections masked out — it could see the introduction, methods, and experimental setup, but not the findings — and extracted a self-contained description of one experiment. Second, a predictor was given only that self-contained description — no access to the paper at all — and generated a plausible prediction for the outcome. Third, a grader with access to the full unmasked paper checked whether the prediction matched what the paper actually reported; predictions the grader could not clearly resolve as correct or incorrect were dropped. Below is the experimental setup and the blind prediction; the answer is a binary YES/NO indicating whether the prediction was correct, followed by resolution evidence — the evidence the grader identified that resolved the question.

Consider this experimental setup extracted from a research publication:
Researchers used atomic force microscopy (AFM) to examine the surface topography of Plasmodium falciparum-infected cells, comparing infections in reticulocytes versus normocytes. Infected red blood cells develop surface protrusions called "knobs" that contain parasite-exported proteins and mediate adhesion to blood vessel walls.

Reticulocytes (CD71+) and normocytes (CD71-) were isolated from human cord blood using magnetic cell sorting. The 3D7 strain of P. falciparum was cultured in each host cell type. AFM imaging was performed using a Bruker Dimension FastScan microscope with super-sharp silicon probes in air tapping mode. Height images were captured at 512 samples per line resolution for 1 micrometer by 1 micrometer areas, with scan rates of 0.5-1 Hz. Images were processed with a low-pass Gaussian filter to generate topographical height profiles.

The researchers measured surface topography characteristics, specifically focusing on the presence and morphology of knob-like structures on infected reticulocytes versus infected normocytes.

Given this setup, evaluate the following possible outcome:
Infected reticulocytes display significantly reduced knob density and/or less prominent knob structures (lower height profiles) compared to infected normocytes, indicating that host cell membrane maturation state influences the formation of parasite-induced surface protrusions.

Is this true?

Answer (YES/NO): YES